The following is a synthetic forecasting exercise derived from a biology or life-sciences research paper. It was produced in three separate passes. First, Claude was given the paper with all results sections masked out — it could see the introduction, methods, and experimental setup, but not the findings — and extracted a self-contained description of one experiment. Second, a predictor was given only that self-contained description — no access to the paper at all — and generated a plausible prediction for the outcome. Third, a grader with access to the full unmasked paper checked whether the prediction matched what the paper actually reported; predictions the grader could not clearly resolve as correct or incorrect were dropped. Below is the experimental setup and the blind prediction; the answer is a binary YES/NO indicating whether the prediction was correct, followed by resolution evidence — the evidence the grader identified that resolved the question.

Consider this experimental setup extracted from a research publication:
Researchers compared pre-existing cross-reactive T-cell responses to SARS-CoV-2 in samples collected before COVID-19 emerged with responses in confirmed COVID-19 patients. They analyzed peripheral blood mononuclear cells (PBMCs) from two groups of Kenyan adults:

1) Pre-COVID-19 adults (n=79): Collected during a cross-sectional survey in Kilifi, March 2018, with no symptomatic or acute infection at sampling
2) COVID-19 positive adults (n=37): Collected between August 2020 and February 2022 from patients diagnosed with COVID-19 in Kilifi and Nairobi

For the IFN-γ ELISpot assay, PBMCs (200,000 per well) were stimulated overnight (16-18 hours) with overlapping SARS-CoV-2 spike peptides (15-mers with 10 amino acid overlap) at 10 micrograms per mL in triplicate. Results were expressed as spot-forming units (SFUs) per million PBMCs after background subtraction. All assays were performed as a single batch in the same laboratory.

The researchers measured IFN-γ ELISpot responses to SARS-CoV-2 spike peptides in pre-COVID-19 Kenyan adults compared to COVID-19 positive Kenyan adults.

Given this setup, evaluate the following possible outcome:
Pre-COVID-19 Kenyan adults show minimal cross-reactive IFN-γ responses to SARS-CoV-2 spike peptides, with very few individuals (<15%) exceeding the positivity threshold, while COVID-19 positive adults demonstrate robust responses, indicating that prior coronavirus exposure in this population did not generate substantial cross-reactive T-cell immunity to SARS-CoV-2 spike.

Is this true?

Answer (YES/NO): NO